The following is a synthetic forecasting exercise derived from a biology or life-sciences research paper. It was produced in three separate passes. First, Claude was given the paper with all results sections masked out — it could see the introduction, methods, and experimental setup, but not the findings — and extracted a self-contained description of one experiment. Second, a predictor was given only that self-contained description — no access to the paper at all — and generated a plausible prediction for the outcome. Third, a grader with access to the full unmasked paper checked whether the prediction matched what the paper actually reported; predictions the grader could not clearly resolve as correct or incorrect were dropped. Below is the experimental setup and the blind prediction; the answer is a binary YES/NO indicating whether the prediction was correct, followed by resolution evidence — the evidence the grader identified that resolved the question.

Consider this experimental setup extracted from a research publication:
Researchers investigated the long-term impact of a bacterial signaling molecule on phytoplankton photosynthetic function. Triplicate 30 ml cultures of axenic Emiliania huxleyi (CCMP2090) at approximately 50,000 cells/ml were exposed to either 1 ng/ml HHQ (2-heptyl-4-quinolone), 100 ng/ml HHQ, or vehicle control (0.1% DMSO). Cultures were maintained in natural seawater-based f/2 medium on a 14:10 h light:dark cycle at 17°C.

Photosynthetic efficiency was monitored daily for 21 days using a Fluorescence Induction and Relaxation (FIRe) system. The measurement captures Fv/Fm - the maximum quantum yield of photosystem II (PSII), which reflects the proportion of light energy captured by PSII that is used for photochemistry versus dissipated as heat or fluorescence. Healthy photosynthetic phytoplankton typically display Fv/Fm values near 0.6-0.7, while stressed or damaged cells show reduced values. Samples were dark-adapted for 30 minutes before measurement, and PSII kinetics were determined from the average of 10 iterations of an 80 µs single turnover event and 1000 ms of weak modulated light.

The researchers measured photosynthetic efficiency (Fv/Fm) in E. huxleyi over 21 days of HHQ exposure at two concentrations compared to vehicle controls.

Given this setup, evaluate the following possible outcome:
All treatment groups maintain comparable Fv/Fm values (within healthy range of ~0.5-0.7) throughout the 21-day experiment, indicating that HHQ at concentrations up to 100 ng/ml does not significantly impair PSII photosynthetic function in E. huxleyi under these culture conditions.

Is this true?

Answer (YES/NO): YES